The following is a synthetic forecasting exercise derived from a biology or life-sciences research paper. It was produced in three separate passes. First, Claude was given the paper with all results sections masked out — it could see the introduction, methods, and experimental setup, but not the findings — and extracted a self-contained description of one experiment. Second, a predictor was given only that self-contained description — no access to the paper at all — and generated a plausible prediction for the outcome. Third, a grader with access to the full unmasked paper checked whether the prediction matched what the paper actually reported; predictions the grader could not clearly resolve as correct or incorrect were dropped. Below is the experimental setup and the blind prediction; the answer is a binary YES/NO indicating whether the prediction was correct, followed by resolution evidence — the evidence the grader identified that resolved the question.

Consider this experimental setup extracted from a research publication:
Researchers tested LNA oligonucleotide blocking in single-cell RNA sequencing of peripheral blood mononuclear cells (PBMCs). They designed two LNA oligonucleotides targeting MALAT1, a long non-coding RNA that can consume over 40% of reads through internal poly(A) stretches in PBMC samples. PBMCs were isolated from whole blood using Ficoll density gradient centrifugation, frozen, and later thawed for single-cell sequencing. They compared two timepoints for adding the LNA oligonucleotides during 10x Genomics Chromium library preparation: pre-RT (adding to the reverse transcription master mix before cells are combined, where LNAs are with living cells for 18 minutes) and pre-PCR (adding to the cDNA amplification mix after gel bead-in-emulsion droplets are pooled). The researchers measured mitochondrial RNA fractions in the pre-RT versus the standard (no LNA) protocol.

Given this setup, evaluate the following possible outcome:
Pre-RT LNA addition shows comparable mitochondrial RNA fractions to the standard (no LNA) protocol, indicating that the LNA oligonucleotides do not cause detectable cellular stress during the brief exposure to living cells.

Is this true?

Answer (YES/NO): NO